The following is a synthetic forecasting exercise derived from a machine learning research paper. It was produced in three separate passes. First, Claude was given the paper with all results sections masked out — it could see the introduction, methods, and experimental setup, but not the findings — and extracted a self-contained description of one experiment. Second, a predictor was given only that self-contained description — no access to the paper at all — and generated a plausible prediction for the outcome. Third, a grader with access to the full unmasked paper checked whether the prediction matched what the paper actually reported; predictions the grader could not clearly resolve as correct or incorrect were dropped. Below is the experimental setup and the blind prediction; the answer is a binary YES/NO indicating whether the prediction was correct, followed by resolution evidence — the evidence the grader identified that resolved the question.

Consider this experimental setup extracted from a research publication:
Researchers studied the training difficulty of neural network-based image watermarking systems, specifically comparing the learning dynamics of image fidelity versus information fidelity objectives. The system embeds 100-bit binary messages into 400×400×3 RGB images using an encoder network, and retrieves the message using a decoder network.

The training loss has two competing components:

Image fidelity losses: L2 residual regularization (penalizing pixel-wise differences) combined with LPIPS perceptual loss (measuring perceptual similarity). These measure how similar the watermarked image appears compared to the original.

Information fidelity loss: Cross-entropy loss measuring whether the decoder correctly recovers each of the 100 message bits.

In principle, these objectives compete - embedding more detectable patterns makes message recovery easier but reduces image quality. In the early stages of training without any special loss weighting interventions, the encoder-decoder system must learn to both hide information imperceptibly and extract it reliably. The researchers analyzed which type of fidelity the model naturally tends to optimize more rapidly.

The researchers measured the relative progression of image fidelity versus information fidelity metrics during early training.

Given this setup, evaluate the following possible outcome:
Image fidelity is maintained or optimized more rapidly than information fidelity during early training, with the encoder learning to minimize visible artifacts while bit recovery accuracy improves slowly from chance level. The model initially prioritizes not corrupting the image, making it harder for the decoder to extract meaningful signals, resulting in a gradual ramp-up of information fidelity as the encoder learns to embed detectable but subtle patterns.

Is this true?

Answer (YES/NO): YES